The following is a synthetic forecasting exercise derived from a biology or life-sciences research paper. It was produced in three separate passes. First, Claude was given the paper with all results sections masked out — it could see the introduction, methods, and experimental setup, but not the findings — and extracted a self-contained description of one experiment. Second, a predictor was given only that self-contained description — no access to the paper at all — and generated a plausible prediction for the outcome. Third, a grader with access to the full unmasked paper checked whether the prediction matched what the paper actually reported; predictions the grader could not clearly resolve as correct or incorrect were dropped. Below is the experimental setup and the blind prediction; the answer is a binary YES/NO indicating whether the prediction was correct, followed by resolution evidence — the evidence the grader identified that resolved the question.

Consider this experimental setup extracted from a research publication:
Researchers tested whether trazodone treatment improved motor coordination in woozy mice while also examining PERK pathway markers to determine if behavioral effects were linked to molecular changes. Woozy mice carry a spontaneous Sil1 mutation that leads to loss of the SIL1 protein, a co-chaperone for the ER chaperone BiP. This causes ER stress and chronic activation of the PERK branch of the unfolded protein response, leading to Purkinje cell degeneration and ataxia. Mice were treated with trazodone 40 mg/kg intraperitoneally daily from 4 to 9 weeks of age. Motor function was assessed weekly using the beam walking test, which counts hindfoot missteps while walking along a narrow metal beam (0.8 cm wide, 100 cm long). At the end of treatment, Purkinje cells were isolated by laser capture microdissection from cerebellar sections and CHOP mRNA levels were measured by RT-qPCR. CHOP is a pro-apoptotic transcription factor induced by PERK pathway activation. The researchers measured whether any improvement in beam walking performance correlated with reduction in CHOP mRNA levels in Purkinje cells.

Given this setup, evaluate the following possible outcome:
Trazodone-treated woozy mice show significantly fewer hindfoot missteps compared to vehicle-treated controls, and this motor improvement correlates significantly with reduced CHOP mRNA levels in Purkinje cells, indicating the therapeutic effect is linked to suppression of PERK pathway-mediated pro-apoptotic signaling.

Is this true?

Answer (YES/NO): NO